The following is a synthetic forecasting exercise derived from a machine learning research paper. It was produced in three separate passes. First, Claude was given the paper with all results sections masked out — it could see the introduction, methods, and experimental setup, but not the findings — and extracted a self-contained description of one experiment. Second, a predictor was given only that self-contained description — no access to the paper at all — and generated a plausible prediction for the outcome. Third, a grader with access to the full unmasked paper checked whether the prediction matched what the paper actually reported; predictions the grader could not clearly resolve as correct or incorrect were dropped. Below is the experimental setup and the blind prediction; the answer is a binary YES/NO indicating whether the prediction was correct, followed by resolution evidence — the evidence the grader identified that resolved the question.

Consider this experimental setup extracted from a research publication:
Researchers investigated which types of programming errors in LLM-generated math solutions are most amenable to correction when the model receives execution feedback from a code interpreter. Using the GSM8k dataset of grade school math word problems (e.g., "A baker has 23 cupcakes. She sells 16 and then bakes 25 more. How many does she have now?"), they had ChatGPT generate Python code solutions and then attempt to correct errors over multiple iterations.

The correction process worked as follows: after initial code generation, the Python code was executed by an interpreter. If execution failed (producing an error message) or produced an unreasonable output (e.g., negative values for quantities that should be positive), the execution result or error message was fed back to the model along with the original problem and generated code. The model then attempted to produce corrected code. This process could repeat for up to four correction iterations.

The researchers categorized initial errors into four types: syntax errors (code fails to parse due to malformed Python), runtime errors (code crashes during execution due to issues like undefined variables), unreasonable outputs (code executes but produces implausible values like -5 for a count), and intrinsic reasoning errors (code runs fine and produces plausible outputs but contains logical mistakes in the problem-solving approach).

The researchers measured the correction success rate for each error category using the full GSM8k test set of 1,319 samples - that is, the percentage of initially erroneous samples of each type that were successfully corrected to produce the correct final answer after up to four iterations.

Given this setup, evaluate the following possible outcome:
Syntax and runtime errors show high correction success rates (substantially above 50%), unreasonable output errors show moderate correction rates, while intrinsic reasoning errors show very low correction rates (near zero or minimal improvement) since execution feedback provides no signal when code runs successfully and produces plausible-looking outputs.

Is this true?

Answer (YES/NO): NO